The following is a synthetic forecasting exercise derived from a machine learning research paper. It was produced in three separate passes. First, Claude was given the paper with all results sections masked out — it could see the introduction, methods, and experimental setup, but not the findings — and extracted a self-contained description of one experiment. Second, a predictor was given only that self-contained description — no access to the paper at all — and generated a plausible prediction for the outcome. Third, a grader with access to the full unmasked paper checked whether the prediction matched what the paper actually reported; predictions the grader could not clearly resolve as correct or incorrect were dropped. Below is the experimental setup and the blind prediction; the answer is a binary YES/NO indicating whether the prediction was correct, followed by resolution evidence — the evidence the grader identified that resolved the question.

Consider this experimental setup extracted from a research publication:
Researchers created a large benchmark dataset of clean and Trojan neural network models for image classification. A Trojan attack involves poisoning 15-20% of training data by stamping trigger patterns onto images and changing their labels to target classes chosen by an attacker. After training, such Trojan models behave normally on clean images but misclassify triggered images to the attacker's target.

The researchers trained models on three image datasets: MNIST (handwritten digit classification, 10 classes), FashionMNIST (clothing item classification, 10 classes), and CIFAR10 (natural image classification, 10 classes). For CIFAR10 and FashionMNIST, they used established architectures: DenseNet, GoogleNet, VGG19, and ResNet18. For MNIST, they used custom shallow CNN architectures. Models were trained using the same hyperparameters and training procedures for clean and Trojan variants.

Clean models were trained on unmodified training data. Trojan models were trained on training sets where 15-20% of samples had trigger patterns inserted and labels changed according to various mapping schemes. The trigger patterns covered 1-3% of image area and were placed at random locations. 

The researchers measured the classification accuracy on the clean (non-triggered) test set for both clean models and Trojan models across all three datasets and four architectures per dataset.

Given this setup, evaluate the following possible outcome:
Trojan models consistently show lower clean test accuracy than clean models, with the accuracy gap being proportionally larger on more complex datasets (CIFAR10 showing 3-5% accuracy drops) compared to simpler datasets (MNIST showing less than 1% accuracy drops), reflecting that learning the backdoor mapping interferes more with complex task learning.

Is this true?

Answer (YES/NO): NO